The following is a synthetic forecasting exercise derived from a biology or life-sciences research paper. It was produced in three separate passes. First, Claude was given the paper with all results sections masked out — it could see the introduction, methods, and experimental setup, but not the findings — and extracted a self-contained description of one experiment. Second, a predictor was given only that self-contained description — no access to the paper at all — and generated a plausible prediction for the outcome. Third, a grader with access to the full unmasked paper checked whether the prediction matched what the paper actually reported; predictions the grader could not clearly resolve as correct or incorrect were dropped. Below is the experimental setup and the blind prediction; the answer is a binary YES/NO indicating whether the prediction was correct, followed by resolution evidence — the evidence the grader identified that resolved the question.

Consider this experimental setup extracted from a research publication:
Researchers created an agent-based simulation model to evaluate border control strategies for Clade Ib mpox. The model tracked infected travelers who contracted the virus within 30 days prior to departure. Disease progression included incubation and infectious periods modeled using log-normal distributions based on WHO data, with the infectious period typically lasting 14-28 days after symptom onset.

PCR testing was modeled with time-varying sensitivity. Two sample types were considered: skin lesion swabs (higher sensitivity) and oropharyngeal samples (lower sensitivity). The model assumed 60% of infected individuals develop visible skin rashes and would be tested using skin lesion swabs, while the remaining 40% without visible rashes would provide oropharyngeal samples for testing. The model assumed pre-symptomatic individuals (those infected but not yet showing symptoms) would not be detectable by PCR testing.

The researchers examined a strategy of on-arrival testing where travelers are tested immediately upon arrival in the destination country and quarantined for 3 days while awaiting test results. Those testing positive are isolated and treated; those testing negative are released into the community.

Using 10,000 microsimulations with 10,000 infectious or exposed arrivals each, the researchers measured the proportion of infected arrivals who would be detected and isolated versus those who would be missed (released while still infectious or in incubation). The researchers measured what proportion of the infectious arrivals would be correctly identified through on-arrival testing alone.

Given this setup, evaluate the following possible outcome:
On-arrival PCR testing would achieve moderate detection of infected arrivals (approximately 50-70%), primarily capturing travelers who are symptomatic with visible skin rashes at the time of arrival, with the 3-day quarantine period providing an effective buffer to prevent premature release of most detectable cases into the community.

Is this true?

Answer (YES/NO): NO